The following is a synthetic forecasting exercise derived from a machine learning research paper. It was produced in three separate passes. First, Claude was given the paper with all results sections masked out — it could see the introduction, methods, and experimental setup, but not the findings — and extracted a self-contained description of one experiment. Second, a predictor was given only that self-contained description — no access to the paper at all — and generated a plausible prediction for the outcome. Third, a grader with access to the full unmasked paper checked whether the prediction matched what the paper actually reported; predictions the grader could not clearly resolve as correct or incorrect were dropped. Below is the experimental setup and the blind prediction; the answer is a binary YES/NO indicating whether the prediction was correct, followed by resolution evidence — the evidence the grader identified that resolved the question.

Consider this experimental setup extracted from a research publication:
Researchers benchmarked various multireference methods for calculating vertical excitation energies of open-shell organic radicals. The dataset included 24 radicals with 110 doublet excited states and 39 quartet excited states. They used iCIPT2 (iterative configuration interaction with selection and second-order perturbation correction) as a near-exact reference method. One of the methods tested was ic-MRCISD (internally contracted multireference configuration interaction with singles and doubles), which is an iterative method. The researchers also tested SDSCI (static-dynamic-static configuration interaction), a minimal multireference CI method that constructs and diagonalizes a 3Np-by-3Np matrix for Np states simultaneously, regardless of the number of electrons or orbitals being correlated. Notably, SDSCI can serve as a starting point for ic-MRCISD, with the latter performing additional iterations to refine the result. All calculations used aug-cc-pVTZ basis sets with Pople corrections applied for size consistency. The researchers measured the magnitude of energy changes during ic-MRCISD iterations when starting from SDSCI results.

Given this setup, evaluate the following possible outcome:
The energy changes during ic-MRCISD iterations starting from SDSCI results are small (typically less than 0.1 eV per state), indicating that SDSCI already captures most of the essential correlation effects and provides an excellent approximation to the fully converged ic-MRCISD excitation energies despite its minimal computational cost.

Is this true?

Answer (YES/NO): YES